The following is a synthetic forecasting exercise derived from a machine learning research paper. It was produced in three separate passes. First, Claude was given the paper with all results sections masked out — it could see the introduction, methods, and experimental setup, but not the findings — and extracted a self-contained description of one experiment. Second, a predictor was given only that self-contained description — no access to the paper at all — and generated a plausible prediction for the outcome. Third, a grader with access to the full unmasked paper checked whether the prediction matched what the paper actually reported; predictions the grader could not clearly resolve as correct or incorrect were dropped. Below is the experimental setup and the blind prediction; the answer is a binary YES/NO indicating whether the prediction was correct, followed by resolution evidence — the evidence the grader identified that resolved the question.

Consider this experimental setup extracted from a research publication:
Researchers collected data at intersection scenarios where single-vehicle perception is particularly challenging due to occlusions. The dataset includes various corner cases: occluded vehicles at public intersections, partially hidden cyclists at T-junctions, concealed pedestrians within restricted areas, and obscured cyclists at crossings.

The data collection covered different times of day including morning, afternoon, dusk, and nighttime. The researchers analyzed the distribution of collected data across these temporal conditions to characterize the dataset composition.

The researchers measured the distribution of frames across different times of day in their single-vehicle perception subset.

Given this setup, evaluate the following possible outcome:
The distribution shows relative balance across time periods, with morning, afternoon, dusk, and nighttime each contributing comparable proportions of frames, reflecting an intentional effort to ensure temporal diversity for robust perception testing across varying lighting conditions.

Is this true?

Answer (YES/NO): YES